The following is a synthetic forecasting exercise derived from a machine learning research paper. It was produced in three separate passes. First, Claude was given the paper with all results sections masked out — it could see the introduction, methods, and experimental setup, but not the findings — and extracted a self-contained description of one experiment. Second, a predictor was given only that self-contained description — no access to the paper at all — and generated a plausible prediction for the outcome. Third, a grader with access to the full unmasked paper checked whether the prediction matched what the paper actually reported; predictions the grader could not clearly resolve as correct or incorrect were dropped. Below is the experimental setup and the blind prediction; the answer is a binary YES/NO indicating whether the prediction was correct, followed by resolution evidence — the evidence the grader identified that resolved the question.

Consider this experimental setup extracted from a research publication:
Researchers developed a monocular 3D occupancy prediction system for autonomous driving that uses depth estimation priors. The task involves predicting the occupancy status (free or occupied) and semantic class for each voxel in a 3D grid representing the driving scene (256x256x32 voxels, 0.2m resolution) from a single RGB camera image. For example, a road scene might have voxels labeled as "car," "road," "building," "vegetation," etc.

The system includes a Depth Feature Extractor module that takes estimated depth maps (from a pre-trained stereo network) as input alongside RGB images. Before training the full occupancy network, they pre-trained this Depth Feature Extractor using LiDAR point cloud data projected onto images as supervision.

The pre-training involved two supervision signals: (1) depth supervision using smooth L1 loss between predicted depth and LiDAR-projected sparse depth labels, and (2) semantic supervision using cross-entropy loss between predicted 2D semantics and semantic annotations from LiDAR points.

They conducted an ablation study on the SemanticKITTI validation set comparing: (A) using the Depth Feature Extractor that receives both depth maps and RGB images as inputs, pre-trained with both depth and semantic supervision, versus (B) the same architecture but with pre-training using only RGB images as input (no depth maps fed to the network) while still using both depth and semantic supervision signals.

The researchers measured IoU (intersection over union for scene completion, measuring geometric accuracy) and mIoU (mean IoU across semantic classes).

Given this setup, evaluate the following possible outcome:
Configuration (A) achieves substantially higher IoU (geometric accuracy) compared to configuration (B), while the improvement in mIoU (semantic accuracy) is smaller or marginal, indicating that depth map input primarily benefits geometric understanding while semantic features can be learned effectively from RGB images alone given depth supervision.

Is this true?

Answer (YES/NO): NO